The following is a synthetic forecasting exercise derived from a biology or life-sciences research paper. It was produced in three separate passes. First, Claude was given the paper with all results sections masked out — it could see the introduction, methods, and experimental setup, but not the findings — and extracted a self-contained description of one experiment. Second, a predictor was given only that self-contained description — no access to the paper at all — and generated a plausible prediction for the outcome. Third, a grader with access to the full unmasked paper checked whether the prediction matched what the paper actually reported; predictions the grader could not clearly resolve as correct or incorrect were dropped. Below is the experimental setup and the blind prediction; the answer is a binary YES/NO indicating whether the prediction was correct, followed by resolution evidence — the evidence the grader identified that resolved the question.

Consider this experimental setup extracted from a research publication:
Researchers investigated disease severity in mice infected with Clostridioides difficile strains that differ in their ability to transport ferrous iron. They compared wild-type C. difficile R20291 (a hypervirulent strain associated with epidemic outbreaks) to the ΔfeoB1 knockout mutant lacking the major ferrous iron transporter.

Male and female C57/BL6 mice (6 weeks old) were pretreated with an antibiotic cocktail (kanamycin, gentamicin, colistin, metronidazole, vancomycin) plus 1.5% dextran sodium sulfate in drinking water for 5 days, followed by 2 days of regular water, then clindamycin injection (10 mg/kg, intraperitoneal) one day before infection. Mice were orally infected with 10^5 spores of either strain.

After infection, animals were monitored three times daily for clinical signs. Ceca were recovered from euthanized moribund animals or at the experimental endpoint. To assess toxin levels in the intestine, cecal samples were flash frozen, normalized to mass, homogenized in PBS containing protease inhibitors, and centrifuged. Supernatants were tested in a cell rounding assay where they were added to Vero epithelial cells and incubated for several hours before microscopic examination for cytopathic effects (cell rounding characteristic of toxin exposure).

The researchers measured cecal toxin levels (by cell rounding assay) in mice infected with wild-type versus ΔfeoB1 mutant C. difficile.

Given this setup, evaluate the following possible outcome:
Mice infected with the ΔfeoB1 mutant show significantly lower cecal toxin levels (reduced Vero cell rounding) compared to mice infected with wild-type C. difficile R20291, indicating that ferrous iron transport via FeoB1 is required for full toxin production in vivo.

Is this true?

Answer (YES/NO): YES